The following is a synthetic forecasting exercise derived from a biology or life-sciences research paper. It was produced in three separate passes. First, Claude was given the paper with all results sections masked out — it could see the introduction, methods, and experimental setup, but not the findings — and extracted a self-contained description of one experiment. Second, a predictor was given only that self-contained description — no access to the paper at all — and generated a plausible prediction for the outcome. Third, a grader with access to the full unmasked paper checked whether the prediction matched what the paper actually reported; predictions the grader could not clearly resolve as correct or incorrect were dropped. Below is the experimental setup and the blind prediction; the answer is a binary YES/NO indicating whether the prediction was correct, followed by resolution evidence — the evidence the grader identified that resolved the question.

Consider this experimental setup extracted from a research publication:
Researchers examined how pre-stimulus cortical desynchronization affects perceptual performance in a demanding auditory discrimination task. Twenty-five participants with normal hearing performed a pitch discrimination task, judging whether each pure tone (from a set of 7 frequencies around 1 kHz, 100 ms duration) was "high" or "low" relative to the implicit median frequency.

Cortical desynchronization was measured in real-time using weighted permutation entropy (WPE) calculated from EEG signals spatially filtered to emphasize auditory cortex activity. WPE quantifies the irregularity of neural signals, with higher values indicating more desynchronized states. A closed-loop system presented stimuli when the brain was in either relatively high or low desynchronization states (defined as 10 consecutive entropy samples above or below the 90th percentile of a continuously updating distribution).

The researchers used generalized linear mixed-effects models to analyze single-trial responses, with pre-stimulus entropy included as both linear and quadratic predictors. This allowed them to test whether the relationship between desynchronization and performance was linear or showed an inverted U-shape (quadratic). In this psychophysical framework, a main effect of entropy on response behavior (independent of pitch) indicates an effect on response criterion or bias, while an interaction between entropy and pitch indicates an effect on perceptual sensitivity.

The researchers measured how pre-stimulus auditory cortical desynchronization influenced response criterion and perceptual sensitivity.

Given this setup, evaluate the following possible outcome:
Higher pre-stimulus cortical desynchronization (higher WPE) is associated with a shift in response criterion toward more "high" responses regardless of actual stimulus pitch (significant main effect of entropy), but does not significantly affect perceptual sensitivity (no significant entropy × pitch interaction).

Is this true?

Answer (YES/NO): NO